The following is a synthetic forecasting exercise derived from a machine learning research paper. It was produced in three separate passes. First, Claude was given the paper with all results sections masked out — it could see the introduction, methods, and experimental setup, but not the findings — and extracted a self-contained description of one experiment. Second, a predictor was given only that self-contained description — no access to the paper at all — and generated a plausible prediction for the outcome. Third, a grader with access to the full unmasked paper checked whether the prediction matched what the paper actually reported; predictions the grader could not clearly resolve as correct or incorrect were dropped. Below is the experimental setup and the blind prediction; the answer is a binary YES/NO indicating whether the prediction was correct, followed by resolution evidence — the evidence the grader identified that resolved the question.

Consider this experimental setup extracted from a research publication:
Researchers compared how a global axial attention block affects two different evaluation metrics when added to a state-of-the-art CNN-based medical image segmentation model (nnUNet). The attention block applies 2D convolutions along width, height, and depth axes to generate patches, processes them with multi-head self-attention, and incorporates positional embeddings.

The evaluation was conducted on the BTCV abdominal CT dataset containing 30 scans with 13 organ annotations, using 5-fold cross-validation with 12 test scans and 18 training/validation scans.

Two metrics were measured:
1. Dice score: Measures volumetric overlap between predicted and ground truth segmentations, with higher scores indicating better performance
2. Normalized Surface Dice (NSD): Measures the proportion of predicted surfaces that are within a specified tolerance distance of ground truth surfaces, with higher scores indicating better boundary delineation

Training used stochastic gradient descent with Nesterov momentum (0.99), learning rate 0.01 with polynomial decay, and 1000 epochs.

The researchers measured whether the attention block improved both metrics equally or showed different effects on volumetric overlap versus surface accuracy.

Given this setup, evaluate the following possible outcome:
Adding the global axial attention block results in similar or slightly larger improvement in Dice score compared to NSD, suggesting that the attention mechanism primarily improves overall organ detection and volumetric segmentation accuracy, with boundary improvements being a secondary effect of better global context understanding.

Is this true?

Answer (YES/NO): YES